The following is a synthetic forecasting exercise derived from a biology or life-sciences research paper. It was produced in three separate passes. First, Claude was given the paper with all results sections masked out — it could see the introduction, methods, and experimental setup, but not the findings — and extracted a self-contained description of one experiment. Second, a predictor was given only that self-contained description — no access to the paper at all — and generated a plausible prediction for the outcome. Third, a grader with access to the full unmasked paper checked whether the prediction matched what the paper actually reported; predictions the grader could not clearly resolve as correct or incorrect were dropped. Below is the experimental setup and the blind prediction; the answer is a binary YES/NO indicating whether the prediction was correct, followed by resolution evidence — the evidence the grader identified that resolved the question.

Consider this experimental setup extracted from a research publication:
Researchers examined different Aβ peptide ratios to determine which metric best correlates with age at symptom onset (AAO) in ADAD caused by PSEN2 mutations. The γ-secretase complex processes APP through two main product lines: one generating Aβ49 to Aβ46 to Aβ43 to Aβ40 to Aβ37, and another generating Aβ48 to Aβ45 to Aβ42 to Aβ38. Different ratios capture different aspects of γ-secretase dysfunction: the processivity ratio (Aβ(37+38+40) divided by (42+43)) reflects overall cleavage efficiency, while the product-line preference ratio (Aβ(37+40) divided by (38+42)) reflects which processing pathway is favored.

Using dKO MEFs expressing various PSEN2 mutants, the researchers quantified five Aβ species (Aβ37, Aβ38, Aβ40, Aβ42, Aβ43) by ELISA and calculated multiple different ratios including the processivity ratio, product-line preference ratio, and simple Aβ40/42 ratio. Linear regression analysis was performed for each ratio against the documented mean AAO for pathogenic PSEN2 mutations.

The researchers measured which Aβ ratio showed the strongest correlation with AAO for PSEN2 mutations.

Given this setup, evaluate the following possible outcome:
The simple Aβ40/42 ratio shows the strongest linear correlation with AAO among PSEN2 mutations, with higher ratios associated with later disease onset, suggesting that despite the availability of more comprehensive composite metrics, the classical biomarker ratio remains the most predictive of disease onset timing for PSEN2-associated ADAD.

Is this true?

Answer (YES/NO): NO